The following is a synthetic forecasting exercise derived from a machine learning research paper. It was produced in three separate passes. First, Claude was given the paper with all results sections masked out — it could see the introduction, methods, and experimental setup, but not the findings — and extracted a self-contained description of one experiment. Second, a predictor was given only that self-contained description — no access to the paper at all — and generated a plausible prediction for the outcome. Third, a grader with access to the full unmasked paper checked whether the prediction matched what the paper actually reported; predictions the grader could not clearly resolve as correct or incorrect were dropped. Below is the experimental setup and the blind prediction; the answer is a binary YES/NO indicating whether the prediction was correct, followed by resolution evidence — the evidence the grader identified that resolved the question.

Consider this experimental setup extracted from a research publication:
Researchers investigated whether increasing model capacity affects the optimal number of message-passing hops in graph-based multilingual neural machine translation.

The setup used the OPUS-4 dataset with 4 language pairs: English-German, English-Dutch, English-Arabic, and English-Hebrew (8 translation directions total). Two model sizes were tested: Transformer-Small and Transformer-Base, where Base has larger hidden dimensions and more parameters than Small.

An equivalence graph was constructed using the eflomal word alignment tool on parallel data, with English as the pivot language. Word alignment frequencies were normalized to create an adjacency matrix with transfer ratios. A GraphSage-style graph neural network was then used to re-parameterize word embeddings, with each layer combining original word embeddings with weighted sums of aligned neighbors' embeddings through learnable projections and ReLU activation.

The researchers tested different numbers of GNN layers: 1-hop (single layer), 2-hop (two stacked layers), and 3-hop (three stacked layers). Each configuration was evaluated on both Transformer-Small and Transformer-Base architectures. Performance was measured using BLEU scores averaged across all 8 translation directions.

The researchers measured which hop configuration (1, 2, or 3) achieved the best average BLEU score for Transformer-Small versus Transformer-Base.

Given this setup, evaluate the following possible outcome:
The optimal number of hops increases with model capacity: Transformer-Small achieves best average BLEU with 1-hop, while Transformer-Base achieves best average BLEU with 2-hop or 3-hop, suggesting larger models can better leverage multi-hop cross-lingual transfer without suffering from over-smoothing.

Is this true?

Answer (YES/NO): NO